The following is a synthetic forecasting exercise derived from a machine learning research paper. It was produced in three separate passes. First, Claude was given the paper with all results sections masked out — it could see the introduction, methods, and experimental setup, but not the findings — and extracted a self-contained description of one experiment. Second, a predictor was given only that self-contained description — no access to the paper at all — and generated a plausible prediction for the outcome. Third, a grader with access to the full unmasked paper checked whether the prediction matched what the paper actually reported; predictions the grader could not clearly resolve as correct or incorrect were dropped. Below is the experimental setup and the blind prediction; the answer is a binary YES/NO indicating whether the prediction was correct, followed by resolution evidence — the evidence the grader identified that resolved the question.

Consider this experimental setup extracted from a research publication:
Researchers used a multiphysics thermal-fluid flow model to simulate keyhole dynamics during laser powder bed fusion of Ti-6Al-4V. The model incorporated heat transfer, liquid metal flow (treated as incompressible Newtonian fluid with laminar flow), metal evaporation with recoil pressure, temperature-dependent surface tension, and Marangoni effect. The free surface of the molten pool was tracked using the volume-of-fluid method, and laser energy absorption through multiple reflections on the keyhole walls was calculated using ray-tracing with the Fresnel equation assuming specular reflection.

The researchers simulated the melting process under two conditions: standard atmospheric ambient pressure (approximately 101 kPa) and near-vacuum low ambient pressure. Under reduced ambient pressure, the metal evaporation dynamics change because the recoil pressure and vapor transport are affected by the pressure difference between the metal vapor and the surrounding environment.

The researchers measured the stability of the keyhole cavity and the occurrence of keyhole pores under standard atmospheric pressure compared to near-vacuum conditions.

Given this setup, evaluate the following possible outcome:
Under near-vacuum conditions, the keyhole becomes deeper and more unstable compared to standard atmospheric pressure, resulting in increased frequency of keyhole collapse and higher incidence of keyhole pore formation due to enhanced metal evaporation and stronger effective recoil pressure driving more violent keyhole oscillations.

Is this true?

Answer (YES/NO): NO